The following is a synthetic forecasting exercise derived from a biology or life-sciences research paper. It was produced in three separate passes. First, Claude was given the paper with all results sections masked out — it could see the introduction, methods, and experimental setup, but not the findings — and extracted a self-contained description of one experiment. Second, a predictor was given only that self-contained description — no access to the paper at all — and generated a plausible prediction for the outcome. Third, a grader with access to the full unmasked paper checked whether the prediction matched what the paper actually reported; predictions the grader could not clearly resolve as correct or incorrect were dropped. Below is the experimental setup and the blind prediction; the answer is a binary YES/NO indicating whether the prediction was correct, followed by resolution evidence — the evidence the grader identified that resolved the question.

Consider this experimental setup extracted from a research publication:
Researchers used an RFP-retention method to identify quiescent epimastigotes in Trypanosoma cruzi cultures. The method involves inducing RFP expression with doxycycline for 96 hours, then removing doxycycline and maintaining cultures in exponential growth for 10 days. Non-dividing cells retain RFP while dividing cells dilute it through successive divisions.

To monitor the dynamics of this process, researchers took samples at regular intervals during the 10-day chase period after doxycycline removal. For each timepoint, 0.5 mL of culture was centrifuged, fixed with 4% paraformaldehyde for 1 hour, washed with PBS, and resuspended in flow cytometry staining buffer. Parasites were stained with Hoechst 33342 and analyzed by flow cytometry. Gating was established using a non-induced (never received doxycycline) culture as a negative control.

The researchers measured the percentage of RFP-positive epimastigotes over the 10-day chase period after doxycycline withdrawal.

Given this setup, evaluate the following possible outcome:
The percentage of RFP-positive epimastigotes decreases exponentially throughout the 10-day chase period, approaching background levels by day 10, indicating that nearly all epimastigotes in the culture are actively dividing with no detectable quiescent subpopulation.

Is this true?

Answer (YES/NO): NO